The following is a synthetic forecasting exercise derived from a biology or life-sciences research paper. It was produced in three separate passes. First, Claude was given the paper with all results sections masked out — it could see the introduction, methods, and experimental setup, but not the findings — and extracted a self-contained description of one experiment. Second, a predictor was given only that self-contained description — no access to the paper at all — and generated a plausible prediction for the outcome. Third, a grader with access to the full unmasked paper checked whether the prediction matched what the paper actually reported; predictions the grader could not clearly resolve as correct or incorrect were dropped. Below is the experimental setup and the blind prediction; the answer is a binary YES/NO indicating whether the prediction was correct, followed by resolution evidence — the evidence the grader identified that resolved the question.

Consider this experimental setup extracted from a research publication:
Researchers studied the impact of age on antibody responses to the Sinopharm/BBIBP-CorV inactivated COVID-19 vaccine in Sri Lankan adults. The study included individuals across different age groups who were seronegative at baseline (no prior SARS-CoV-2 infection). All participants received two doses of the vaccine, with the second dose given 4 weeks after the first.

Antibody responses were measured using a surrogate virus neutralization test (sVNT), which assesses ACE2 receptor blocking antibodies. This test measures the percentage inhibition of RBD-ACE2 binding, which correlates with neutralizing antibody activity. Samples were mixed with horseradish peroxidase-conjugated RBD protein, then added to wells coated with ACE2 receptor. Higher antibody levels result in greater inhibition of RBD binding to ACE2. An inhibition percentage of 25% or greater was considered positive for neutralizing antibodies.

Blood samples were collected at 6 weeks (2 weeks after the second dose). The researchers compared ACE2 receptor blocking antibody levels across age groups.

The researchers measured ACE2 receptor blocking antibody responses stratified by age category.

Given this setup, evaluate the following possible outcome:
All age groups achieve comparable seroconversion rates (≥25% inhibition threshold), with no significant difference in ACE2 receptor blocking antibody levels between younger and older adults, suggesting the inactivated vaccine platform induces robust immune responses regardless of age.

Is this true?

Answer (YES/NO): YES